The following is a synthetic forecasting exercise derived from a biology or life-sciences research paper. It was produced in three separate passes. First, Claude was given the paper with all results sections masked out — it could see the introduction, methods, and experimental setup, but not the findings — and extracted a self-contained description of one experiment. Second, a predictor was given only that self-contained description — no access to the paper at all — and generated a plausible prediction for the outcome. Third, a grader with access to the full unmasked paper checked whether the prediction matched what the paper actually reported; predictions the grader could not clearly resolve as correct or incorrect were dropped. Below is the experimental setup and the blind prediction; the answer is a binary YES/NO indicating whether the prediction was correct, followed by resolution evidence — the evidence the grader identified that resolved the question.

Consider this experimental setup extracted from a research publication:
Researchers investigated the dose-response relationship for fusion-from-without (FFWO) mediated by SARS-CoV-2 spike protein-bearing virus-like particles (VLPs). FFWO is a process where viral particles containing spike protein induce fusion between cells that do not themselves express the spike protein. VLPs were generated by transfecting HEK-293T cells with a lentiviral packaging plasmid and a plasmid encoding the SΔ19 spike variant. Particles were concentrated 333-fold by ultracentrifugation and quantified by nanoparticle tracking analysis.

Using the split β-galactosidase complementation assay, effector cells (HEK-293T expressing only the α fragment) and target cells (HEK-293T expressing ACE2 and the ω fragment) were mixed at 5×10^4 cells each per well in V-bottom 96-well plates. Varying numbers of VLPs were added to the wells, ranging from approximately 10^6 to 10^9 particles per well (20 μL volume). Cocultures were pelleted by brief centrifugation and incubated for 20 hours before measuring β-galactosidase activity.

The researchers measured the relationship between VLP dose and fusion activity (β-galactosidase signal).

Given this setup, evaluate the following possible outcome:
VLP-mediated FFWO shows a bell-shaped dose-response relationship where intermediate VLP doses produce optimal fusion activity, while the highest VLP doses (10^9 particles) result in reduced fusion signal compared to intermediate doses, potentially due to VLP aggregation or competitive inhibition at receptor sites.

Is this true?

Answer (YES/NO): NO